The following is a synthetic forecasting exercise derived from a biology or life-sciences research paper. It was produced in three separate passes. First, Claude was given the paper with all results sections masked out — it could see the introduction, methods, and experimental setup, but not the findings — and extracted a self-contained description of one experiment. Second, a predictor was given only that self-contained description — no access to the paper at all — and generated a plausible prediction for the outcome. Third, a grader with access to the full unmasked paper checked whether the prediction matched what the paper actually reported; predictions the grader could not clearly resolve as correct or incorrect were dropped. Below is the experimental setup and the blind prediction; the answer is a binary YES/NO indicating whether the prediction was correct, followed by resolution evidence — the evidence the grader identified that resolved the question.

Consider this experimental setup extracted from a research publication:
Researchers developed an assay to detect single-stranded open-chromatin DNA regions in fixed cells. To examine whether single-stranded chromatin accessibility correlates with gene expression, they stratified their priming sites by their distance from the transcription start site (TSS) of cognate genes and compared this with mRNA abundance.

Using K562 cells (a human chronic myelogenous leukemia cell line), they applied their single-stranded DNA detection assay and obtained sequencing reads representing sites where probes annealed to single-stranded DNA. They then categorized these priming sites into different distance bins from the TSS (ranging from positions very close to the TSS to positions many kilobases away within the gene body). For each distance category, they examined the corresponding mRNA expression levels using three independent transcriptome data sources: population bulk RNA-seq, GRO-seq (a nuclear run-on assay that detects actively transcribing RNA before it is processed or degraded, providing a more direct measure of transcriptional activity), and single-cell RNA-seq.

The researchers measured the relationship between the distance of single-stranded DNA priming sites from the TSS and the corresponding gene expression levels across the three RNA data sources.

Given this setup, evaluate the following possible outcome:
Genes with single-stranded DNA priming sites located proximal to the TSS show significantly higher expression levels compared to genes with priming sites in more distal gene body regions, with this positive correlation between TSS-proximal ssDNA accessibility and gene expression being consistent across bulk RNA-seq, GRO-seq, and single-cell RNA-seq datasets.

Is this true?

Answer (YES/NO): YES